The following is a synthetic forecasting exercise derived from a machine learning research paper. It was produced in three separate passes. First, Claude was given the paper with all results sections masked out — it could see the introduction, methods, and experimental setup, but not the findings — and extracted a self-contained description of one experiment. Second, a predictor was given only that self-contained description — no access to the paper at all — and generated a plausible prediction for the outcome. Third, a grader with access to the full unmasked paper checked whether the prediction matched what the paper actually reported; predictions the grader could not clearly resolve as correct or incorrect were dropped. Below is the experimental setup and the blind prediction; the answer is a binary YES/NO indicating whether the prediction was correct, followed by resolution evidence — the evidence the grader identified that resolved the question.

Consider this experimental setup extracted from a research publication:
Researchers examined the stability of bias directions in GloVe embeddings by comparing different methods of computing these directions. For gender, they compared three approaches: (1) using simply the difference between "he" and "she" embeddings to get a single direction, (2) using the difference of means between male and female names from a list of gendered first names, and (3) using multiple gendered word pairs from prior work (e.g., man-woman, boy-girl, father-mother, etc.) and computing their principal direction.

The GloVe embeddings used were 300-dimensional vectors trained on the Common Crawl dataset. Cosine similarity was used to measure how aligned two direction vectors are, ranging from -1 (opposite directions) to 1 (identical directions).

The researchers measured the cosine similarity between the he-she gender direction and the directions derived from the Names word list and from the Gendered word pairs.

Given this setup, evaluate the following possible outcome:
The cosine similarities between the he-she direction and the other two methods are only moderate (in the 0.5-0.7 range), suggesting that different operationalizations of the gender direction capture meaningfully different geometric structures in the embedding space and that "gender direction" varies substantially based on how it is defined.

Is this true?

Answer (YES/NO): NO